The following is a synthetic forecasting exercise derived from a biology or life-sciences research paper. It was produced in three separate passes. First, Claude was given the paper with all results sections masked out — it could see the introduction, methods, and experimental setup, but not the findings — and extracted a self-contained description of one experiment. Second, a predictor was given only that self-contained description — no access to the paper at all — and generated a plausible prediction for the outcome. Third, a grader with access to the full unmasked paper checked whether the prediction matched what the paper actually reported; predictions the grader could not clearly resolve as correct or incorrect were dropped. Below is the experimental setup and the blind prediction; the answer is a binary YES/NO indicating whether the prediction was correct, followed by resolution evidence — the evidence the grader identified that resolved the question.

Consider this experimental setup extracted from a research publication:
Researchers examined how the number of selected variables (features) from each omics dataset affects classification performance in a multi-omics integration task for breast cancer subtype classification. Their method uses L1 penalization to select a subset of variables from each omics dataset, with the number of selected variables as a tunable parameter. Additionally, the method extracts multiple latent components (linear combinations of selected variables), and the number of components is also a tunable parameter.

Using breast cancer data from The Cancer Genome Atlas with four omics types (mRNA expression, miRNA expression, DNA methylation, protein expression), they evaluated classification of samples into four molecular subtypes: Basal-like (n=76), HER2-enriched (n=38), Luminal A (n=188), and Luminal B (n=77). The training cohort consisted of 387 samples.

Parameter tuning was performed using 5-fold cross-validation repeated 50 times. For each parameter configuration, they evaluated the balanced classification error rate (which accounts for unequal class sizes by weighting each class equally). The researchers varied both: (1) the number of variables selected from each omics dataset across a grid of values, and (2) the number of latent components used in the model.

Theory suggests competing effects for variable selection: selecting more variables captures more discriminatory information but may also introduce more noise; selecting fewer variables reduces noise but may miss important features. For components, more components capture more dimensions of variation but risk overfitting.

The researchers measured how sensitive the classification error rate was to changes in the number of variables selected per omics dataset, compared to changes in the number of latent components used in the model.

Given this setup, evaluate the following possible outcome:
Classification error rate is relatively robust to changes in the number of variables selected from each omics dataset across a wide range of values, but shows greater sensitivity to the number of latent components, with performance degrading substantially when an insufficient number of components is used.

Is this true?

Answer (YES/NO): YES